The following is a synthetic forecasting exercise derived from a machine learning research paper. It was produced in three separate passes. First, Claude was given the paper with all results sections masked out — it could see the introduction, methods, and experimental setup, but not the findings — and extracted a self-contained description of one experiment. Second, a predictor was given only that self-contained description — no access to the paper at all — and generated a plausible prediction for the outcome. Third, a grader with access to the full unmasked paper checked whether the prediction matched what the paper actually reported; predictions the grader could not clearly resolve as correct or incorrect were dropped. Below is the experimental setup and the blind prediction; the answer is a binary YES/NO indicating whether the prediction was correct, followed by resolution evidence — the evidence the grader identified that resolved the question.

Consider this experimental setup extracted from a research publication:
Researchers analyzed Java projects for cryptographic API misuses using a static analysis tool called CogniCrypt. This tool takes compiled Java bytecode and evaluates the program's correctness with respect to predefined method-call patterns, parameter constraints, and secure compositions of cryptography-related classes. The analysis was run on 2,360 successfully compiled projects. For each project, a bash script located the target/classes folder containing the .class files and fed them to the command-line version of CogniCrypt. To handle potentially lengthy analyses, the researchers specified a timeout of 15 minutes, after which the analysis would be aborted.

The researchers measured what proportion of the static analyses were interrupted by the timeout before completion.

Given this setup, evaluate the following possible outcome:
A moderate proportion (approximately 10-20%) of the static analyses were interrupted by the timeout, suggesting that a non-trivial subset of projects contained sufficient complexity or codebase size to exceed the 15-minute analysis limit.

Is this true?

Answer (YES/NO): YES